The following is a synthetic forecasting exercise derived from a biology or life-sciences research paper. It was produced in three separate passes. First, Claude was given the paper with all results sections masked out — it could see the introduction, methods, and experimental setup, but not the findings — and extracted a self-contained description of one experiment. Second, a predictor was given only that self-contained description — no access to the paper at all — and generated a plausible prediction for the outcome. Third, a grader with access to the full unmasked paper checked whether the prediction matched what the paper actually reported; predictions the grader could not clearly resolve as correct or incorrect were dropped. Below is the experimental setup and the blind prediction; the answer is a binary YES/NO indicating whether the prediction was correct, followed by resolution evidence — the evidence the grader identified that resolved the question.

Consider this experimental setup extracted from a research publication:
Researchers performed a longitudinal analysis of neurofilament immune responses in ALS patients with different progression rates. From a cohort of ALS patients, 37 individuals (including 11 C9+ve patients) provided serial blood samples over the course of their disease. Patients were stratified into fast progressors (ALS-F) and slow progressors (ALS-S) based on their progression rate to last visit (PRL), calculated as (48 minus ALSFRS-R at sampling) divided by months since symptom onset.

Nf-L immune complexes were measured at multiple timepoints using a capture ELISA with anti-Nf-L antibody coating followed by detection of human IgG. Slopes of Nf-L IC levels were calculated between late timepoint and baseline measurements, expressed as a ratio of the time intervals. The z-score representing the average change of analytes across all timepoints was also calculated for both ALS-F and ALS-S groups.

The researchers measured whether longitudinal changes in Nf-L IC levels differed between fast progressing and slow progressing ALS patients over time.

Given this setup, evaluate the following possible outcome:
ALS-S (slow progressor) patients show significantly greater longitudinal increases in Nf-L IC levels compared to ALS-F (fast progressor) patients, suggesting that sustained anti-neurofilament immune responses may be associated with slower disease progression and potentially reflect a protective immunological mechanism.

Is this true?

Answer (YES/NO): NO